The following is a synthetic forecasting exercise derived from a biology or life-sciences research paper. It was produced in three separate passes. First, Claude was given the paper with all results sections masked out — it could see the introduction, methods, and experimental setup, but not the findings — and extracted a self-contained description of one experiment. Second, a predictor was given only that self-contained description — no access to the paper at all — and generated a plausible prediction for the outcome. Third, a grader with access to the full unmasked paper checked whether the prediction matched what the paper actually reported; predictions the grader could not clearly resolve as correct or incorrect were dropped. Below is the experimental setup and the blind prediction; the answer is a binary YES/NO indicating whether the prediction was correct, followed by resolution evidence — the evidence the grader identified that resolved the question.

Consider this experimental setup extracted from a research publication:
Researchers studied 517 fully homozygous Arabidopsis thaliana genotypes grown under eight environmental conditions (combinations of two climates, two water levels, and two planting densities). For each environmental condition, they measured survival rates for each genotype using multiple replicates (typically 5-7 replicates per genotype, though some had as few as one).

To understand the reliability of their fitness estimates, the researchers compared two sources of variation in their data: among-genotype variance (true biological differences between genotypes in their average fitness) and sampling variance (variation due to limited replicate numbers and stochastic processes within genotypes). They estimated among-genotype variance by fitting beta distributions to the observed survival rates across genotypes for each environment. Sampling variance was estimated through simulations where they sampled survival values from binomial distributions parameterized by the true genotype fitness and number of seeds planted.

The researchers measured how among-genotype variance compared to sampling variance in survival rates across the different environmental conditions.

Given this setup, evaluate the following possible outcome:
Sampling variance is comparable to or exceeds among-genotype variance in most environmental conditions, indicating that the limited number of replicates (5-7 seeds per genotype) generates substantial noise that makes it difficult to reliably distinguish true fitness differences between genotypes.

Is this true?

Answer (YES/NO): NO